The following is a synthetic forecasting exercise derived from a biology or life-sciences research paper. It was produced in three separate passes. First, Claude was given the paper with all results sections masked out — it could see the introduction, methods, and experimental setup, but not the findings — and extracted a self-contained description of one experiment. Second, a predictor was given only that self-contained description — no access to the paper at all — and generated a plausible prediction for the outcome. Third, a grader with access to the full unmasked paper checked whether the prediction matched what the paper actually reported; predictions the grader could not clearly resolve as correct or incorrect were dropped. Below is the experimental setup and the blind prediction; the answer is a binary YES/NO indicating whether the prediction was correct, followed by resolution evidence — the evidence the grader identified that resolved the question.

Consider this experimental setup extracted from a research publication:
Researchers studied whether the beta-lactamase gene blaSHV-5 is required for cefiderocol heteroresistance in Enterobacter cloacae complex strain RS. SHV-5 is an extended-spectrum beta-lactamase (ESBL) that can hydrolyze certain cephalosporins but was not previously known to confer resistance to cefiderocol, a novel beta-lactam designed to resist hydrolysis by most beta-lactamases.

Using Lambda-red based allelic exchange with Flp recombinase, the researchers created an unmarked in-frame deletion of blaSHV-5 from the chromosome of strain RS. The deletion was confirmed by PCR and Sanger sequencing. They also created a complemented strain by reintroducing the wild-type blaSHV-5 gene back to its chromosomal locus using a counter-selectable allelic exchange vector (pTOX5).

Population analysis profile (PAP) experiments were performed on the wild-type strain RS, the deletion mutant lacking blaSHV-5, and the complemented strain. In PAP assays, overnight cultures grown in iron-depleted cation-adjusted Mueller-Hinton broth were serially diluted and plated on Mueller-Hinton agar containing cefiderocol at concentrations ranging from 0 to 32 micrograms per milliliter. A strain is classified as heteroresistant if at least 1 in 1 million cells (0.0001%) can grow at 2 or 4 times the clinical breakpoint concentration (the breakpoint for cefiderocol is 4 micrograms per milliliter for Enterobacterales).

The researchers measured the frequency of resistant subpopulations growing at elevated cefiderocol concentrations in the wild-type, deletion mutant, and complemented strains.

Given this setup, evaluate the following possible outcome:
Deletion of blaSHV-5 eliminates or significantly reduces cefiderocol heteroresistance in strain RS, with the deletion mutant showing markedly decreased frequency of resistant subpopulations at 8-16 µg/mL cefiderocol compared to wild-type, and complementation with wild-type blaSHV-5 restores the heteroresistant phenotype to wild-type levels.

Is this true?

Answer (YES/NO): YES